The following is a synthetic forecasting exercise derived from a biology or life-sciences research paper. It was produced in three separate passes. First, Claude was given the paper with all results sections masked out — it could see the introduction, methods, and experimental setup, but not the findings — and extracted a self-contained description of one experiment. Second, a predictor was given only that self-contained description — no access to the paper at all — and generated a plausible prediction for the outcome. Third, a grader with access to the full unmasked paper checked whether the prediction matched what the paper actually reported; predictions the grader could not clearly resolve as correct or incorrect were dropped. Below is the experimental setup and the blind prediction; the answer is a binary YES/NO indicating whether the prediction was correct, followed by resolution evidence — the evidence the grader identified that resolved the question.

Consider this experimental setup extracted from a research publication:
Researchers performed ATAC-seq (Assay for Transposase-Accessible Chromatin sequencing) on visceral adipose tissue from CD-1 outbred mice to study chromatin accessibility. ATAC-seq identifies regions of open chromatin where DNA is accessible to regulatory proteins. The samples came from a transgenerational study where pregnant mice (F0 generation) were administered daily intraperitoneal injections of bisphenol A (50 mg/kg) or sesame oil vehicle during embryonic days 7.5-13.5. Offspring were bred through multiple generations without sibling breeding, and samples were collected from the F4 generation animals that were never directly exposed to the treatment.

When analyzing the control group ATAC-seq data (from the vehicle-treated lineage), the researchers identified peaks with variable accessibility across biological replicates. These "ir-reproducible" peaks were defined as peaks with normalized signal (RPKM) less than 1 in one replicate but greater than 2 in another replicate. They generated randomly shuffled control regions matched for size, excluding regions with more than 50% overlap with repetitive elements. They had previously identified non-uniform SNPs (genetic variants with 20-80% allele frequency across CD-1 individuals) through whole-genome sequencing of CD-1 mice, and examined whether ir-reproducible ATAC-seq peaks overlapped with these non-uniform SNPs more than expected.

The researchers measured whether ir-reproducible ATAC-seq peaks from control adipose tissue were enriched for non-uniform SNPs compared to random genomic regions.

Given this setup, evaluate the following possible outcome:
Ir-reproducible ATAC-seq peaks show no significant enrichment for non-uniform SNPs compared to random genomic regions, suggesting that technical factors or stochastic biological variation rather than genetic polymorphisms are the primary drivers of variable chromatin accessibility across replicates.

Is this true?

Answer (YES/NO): NO